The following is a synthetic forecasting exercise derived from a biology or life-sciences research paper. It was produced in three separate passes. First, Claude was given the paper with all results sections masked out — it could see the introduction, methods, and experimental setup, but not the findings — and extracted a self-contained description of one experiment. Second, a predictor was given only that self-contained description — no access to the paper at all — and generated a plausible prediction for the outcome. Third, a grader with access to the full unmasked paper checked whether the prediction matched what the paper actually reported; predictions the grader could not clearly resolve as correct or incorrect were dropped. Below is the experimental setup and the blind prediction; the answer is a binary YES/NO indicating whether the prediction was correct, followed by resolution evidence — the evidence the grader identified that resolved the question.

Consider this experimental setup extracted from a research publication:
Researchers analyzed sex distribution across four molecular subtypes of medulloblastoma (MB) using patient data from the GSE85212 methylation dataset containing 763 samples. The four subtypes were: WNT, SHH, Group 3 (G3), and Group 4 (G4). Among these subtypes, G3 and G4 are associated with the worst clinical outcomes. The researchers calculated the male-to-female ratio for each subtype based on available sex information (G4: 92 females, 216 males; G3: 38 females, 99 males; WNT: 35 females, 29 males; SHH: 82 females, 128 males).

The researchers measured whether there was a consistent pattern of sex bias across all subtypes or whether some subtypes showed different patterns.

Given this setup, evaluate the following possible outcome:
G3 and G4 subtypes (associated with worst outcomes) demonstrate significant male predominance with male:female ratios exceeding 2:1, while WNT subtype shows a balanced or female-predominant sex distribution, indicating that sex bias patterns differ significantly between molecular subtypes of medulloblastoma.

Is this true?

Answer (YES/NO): YES